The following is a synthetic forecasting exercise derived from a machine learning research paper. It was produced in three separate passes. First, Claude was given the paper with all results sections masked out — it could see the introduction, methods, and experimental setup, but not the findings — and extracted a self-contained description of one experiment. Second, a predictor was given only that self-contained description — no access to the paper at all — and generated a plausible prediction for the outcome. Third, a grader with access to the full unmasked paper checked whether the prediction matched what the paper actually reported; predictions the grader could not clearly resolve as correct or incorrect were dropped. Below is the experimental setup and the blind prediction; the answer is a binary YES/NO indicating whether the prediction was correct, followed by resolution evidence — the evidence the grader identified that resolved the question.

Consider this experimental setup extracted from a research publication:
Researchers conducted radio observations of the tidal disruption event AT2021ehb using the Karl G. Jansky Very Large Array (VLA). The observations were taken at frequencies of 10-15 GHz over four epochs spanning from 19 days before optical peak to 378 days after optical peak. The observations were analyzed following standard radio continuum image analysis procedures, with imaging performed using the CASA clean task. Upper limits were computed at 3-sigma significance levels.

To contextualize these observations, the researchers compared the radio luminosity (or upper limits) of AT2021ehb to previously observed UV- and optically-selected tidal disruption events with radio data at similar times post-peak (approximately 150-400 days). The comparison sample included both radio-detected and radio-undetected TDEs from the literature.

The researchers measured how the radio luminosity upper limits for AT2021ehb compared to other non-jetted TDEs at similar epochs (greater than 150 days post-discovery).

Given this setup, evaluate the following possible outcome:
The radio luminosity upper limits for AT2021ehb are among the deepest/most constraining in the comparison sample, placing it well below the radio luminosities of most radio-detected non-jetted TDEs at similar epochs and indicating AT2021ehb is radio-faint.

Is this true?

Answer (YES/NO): YES